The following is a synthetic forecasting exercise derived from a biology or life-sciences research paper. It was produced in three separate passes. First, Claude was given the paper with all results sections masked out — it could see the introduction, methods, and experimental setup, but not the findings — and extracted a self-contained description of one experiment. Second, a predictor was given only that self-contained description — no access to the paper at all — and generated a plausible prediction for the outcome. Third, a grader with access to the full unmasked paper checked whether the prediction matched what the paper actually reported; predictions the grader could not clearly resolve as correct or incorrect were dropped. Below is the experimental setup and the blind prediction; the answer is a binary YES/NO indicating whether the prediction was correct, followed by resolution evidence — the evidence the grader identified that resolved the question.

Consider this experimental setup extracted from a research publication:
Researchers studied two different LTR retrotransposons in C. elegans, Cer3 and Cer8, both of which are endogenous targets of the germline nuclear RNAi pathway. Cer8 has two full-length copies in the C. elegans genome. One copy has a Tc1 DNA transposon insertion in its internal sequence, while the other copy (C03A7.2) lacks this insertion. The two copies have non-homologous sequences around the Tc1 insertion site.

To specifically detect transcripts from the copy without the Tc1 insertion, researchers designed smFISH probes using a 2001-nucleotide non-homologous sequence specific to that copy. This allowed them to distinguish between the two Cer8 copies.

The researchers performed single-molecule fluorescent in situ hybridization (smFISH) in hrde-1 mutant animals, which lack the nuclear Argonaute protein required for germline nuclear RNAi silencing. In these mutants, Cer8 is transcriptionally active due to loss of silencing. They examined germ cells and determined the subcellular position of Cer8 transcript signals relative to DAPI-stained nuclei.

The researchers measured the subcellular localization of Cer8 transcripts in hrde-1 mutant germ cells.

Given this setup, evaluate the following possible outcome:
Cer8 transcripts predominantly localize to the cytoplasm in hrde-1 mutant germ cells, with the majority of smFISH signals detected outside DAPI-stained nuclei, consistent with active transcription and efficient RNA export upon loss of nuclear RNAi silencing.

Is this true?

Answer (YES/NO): NO